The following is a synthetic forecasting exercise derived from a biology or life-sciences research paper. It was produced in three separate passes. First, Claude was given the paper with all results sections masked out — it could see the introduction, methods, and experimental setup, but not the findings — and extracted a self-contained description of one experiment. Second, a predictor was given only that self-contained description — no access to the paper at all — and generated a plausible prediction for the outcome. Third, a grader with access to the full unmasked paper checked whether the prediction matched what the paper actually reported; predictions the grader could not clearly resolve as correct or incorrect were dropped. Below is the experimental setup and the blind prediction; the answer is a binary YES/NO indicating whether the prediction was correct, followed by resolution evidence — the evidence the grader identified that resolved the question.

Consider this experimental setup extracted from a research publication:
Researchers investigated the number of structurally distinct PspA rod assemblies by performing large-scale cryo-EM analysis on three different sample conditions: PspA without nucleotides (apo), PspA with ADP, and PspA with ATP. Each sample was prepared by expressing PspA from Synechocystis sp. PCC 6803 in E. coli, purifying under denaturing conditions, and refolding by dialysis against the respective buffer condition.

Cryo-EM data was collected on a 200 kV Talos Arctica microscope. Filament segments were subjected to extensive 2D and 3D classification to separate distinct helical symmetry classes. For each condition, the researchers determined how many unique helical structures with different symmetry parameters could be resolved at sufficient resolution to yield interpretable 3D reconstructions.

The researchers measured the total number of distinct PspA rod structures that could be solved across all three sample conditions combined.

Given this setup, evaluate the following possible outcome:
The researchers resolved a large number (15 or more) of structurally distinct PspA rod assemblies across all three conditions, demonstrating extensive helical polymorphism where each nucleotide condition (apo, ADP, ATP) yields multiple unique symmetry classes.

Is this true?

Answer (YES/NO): NO